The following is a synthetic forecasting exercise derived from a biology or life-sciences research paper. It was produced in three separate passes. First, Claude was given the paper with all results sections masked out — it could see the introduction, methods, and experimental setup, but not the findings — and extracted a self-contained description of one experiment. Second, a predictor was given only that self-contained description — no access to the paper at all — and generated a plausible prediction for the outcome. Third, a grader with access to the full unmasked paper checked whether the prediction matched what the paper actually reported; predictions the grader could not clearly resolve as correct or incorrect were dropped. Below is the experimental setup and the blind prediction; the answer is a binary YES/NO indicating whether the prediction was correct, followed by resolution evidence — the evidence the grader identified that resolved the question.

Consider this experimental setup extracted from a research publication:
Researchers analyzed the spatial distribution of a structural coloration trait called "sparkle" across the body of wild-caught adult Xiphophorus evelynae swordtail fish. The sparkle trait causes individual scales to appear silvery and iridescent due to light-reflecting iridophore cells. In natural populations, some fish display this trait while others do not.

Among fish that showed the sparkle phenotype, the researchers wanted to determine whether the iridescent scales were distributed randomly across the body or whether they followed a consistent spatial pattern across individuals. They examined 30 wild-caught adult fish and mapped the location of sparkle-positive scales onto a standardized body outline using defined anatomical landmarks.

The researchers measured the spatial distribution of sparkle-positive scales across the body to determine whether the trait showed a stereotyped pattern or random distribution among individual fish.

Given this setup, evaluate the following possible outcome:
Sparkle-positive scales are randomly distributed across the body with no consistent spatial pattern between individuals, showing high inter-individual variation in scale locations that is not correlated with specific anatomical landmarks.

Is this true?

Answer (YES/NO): NO